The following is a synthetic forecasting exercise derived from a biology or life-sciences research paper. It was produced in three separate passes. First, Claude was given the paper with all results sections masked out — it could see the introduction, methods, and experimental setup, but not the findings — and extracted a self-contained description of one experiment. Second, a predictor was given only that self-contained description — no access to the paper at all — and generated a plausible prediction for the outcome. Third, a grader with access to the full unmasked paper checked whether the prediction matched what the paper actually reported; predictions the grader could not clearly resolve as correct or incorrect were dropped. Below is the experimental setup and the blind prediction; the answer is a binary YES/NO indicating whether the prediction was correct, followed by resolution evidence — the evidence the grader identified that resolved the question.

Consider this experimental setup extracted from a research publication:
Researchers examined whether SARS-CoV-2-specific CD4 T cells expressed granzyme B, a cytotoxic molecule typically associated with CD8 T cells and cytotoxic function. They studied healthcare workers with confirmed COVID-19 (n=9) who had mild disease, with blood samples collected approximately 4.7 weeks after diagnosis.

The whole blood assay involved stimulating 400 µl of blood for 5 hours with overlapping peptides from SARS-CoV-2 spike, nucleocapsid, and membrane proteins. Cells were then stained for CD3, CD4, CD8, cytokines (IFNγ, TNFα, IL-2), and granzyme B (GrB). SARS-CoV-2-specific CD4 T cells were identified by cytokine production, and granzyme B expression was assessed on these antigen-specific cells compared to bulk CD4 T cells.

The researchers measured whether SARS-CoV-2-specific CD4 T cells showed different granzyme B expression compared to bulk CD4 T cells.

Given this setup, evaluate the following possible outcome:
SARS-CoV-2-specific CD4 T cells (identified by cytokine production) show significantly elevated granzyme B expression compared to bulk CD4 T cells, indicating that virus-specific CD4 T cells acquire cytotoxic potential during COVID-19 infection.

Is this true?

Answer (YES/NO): NO